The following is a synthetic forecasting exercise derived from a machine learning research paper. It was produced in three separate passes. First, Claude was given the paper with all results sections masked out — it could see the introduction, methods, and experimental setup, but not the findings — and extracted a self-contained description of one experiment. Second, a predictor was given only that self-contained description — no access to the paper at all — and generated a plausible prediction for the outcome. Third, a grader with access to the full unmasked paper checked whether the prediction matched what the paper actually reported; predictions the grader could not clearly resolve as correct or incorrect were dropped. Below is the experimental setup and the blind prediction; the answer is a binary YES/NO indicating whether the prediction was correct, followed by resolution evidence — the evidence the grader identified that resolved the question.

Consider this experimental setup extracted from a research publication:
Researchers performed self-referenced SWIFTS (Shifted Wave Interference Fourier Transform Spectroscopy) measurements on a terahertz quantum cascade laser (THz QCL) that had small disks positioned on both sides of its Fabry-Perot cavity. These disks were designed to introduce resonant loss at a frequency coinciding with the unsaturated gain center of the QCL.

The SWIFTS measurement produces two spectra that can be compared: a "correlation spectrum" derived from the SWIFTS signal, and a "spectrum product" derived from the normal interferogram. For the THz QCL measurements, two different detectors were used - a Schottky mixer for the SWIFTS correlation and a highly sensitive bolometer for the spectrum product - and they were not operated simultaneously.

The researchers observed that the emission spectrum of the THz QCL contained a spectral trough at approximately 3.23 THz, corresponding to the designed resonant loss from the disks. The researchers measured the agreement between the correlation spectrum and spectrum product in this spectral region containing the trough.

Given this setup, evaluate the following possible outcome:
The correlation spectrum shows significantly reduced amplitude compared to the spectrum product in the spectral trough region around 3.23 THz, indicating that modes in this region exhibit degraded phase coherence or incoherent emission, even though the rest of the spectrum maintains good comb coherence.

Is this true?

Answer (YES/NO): NO